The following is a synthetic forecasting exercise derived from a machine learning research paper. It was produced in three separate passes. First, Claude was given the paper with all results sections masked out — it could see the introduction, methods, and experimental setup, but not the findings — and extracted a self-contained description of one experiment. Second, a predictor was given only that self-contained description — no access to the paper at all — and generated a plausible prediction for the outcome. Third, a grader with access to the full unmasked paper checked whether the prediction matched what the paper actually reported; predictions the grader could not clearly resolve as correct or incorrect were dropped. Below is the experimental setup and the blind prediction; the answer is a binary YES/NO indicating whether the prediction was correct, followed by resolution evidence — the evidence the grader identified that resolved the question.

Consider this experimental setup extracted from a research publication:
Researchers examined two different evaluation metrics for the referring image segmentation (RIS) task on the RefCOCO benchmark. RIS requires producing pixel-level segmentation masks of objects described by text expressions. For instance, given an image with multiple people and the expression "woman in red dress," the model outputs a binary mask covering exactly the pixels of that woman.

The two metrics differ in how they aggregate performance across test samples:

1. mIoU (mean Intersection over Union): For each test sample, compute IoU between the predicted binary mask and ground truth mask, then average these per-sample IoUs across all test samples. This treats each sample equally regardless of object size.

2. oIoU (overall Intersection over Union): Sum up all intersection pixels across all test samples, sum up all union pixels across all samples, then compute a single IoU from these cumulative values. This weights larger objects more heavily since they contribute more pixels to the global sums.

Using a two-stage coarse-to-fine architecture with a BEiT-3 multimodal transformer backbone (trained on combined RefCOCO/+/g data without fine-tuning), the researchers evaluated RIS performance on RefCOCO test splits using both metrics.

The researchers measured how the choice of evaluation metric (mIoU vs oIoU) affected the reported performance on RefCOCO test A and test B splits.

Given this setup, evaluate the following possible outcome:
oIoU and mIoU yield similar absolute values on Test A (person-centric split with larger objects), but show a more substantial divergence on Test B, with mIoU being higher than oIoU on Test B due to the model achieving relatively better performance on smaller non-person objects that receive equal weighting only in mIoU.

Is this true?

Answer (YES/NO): YES